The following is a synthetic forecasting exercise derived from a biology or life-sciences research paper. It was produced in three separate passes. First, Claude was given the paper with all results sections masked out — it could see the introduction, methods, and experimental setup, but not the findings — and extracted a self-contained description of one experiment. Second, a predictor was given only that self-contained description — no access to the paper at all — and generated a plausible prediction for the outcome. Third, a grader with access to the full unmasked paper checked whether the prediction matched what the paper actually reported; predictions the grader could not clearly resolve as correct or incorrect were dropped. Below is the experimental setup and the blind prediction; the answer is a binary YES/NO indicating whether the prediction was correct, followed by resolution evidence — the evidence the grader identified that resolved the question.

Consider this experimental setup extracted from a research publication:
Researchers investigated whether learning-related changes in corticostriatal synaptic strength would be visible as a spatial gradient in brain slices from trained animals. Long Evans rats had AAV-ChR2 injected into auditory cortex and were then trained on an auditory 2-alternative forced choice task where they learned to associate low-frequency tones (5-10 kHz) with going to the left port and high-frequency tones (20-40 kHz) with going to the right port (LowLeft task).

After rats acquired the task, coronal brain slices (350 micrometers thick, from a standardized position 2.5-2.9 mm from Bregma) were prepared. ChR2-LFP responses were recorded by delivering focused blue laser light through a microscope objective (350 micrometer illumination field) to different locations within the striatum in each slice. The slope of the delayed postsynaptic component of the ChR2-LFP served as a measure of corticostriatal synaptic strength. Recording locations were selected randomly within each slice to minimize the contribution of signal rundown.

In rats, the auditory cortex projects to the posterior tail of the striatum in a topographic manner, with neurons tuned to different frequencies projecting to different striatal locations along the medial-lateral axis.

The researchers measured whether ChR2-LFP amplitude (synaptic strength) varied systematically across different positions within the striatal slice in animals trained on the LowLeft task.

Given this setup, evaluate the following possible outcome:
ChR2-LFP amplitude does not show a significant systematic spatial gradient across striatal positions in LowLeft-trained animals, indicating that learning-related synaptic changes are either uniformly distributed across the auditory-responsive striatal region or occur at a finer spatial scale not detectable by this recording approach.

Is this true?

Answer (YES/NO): NO